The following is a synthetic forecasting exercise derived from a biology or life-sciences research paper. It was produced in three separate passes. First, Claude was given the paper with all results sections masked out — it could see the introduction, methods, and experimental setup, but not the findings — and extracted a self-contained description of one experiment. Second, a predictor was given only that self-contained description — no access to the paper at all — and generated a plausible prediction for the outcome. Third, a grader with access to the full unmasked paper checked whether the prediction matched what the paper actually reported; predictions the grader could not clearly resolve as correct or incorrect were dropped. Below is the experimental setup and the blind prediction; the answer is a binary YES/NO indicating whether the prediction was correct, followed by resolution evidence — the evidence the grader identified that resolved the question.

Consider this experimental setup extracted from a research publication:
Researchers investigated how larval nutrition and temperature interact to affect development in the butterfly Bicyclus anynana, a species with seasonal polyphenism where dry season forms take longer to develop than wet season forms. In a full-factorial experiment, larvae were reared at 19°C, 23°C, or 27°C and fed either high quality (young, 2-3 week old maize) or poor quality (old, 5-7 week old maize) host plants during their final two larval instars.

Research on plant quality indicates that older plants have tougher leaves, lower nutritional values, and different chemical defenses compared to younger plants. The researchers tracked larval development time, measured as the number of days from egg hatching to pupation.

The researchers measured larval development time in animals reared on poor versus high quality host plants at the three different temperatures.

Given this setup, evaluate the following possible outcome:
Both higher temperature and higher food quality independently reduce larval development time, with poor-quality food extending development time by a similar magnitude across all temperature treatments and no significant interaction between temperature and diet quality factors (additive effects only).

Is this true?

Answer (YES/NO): NO